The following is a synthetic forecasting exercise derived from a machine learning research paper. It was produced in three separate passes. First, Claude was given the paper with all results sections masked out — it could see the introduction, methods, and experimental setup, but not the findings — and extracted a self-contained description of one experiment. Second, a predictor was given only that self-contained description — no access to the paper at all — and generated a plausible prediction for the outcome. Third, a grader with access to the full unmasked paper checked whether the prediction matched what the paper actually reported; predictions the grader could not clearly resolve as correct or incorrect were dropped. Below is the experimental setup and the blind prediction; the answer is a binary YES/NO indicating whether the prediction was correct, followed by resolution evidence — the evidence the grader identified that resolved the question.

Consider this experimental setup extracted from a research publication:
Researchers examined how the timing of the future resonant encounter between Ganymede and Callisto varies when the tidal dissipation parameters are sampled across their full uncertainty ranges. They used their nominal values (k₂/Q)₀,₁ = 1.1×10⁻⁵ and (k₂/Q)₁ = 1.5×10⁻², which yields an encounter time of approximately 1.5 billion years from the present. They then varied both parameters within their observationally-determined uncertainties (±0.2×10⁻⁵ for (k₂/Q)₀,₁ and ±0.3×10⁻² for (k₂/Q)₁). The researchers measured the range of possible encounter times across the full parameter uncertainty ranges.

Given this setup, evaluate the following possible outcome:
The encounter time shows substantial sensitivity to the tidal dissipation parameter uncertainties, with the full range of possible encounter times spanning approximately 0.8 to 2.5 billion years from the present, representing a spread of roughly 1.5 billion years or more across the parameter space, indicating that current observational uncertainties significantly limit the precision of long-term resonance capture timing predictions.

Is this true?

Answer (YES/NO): NO